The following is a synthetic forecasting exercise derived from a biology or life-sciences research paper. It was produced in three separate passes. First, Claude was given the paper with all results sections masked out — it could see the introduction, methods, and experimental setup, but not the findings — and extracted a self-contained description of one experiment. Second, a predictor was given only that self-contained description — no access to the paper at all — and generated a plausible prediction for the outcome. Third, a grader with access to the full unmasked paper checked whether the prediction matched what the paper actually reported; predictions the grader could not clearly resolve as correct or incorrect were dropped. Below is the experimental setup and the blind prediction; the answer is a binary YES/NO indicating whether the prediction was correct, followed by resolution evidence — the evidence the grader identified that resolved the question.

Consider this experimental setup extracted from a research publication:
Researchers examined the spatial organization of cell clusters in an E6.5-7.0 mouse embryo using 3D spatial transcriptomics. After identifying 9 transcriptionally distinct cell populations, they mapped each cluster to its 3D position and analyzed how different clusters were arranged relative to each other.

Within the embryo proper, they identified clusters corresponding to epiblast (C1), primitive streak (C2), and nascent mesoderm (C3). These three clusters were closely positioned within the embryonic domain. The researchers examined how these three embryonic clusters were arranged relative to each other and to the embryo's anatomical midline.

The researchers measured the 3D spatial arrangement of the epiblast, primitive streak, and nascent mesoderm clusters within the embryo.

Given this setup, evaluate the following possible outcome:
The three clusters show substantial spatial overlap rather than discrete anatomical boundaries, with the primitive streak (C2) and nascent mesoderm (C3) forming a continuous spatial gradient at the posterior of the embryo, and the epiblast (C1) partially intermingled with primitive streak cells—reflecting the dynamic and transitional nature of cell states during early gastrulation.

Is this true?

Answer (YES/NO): NO